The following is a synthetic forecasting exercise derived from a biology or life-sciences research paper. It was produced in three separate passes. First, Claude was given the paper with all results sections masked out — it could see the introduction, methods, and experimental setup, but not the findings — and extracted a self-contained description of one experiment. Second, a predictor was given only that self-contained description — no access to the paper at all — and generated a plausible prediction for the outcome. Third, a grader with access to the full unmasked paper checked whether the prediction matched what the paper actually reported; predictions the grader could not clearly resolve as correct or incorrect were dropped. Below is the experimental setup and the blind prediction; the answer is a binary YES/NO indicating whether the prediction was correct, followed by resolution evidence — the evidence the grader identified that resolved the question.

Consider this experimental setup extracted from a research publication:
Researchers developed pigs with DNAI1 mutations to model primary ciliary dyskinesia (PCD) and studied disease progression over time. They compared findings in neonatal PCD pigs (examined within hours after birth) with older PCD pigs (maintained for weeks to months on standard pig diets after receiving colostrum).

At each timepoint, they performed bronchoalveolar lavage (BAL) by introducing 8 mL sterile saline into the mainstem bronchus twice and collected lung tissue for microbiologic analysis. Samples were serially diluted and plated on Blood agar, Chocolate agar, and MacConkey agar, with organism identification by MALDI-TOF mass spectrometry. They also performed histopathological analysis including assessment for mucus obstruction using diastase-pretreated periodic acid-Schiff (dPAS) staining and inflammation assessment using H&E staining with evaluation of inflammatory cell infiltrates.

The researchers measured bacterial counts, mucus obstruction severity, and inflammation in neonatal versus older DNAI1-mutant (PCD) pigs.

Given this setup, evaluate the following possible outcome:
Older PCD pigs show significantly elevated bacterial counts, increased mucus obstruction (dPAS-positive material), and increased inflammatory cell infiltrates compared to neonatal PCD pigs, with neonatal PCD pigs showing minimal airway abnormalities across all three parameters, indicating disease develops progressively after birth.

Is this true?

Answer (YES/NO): NO